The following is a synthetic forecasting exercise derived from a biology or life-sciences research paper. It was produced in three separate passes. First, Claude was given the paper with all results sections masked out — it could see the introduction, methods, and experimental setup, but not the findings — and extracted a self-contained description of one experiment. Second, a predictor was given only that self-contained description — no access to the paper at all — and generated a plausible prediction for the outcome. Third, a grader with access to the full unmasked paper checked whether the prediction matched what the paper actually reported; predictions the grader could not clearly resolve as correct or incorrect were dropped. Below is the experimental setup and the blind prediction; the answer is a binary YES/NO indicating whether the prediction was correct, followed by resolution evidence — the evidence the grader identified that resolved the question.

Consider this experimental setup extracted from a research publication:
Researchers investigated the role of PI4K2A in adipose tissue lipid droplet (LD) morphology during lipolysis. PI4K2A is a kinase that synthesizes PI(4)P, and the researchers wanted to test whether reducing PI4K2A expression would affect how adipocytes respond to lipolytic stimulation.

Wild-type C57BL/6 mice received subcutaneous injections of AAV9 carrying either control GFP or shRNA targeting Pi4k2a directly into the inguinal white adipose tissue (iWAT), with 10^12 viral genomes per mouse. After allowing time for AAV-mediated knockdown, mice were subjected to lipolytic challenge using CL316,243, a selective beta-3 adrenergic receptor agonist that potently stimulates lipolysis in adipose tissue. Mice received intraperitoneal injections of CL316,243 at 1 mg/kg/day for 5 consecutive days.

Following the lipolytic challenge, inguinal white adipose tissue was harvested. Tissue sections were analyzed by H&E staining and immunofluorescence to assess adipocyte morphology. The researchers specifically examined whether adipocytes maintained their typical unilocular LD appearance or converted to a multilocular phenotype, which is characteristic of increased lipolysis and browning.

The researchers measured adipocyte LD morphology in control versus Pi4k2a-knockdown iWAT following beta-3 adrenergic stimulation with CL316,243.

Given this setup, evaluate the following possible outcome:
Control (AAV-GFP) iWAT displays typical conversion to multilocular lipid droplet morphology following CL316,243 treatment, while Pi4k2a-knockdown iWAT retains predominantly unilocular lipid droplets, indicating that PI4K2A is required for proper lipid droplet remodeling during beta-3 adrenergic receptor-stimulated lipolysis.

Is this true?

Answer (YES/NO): NO